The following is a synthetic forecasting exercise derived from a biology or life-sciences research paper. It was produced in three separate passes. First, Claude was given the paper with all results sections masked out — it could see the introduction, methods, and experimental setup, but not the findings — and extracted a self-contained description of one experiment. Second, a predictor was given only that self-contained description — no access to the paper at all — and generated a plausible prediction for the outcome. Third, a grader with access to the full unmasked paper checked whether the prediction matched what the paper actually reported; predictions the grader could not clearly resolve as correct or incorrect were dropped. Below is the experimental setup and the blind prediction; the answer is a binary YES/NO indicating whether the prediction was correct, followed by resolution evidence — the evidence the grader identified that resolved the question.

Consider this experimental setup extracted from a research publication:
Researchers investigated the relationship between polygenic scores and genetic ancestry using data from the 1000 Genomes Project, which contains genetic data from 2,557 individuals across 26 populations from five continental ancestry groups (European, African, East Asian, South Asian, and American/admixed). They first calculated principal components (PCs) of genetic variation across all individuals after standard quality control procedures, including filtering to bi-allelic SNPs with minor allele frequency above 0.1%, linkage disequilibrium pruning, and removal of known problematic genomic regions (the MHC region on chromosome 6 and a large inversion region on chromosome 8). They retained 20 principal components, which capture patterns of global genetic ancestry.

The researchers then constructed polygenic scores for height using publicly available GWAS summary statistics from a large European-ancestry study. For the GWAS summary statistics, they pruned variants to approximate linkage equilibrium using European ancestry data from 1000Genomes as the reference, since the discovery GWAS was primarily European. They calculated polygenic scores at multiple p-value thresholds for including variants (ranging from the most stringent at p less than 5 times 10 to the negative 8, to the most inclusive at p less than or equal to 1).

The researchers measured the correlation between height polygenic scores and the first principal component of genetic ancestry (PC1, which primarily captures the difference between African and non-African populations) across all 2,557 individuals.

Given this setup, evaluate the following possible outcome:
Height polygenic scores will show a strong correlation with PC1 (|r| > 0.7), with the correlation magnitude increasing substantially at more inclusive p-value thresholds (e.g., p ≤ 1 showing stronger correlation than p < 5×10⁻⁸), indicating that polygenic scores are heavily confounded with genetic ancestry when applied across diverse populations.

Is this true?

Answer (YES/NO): NO